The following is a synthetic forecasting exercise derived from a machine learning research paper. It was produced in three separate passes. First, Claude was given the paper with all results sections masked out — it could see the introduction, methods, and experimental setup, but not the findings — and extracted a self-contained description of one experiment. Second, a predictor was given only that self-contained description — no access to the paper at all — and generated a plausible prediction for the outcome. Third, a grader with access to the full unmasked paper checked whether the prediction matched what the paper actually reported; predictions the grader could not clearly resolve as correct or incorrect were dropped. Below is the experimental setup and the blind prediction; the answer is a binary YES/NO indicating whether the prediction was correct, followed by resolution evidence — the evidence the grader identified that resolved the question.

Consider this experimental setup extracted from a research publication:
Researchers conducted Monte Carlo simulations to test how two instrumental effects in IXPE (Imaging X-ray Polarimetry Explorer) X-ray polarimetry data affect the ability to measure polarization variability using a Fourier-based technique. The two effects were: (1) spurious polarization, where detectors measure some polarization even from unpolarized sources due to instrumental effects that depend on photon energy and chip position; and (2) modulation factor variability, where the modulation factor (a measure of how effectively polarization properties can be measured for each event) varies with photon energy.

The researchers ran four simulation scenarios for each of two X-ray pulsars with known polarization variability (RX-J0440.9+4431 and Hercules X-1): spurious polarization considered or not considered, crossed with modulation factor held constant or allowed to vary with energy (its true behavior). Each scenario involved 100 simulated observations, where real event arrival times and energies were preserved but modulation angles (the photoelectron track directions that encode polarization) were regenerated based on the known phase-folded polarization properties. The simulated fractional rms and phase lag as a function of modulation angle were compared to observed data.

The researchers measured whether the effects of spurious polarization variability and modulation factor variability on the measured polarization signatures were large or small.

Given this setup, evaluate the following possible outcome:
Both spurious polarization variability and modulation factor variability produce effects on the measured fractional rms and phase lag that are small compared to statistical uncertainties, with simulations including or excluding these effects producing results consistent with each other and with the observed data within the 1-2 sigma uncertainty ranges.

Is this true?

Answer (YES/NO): YES